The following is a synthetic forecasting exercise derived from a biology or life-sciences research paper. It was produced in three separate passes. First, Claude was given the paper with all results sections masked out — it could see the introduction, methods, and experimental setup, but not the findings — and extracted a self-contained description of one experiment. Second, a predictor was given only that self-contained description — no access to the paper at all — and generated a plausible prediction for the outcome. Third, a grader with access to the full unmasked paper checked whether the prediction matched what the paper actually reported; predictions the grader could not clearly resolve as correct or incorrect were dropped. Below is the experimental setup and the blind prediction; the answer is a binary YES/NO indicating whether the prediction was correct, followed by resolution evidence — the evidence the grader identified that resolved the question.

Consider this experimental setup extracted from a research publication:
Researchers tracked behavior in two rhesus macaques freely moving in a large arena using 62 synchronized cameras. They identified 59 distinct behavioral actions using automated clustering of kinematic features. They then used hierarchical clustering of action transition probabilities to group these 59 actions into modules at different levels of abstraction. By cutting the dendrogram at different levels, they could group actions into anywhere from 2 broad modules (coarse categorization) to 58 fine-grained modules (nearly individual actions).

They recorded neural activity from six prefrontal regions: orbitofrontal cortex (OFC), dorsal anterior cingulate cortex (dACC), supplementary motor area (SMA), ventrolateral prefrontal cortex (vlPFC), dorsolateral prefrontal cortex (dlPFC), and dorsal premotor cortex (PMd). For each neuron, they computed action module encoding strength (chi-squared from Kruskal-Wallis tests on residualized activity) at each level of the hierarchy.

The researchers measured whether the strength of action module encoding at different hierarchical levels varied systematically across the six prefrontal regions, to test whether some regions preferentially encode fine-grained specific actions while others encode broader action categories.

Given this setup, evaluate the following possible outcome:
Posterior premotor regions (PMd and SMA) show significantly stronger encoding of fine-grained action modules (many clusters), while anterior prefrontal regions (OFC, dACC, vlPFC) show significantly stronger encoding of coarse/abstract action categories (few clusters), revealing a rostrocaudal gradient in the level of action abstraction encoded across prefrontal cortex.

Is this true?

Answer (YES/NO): NO